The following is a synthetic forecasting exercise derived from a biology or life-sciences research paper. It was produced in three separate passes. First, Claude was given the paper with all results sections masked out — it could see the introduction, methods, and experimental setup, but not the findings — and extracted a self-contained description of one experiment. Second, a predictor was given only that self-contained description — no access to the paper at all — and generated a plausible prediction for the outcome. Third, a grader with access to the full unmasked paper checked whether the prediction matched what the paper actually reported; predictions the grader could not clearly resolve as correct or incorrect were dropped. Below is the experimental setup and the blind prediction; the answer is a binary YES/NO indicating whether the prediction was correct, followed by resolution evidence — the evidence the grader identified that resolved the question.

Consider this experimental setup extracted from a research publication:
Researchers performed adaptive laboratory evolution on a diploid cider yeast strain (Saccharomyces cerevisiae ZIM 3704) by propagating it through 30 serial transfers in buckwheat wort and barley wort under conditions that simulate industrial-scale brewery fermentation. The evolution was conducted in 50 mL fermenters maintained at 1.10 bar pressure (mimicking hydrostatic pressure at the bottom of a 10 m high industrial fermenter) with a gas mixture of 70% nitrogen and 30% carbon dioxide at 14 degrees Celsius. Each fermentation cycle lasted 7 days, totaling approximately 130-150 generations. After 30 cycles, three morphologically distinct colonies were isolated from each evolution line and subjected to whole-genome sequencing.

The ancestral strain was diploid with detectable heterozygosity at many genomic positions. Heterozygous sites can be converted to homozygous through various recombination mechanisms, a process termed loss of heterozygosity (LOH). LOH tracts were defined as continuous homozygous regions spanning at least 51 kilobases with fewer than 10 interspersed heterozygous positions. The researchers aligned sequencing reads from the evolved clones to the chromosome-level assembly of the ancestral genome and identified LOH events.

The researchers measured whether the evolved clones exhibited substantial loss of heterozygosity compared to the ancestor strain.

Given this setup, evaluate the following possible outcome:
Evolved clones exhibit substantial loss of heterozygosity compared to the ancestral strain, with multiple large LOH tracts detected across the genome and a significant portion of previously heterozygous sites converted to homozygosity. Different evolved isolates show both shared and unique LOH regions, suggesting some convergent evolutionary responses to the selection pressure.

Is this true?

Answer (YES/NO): YES